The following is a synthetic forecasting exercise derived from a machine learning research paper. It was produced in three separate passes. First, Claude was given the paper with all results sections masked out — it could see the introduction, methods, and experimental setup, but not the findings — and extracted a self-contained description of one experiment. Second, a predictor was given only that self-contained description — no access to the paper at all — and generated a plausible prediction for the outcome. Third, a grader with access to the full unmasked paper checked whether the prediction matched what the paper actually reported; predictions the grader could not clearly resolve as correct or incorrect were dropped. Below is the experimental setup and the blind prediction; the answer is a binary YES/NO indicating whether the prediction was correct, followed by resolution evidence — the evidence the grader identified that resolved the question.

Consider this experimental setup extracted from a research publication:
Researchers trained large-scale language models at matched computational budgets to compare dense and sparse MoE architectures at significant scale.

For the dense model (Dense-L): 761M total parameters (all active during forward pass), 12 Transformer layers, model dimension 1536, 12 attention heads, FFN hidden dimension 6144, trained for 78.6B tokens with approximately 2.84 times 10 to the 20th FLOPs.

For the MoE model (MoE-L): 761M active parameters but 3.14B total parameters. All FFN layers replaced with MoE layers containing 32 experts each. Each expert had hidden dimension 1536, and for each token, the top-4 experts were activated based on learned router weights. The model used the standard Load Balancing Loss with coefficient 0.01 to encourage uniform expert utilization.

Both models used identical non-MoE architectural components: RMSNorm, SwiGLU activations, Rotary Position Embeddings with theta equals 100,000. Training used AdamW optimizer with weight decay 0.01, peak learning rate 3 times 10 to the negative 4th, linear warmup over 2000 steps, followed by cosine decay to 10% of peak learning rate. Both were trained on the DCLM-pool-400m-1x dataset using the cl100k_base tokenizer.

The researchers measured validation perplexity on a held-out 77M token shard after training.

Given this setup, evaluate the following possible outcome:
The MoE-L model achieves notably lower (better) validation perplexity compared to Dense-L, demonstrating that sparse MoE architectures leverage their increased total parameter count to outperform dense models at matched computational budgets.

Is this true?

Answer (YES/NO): YES